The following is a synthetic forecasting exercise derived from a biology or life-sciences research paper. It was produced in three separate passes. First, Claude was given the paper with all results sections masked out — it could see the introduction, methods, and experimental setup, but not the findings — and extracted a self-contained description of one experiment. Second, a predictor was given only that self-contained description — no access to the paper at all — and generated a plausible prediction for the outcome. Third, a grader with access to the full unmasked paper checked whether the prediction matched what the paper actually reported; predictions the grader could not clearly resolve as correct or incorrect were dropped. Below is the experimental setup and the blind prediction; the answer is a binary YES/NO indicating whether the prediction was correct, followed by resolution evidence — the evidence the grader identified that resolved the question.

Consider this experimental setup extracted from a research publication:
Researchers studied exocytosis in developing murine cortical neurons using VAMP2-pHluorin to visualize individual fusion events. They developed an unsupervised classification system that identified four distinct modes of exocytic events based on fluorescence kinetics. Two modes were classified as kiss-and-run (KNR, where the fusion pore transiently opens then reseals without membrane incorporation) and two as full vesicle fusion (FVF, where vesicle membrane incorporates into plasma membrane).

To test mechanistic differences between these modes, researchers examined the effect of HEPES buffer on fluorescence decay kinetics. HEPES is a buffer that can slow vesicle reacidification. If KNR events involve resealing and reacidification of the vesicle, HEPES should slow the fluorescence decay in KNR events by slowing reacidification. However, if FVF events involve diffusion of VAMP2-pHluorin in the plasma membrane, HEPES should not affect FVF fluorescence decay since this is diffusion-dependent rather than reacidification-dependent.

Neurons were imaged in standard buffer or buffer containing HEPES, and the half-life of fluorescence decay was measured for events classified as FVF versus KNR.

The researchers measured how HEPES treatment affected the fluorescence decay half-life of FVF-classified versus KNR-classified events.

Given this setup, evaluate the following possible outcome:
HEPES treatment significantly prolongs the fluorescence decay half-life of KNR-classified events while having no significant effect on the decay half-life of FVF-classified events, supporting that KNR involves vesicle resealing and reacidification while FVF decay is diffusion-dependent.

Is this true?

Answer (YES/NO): YES